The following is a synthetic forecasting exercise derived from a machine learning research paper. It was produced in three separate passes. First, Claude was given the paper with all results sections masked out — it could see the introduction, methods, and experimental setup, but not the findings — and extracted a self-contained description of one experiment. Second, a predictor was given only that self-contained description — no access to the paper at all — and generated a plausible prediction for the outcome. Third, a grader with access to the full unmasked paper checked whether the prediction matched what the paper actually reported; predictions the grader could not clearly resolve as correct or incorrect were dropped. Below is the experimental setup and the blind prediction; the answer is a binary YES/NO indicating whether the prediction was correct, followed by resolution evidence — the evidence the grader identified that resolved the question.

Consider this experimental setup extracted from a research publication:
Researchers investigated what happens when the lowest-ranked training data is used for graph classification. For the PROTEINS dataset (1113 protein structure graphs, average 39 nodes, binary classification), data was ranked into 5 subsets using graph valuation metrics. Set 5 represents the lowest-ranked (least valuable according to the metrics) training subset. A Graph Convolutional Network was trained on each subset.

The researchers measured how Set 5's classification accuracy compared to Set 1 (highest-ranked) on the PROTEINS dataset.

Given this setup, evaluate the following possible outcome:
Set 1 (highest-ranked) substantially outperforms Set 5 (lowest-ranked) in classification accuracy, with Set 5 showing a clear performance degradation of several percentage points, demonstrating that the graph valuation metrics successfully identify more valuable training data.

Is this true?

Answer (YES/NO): NO